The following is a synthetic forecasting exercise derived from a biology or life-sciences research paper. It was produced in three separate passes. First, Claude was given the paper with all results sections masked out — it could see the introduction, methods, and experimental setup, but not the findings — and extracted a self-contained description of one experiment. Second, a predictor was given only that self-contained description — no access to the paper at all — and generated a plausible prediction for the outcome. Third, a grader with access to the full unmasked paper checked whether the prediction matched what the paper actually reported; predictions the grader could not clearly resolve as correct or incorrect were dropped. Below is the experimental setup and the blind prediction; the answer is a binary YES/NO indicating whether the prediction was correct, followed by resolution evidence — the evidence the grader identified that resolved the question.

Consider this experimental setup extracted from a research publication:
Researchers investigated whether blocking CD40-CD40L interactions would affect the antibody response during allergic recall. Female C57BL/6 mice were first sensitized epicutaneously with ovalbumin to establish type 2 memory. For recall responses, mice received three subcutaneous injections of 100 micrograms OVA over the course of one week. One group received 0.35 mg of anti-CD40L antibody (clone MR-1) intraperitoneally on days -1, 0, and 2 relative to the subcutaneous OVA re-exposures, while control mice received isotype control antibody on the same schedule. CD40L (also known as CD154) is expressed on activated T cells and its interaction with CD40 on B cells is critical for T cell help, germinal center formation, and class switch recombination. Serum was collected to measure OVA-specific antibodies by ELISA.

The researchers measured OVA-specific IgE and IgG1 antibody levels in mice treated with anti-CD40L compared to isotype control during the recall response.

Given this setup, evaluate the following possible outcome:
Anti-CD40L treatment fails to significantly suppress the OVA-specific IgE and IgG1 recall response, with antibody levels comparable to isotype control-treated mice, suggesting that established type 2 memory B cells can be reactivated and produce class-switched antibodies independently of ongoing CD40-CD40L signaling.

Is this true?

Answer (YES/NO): NO